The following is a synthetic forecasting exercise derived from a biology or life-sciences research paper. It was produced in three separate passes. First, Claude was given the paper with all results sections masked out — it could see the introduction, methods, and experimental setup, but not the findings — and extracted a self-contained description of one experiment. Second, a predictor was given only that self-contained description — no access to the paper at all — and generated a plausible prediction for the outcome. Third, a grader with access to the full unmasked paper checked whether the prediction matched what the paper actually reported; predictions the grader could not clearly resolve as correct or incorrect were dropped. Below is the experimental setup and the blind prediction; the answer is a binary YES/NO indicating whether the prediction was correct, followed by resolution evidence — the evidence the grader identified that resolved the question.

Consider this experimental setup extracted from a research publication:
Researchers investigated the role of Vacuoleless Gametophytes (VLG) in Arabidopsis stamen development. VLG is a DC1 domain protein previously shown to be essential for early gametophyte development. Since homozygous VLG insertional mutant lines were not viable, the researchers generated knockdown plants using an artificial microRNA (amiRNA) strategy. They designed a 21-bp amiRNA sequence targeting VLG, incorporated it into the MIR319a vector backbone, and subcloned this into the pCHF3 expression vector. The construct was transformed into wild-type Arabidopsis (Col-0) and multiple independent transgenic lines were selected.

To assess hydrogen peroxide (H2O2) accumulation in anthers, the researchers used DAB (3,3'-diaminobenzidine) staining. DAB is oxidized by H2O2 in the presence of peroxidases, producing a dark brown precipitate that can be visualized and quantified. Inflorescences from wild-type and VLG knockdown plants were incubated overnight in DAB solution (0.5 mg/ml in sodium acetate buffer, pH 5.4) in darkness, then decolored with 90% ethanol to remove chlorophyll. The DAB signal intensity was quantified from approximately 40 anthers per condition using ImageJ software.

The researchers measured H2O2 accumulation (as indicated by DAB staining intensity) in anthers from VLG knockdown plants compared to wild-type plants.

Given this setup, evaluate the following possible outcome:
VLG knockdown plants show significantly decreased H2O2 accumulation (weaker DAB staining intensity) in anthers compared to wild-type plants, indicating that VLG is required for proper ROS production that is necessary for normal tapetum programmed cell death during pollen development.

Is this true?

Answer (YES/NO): NO